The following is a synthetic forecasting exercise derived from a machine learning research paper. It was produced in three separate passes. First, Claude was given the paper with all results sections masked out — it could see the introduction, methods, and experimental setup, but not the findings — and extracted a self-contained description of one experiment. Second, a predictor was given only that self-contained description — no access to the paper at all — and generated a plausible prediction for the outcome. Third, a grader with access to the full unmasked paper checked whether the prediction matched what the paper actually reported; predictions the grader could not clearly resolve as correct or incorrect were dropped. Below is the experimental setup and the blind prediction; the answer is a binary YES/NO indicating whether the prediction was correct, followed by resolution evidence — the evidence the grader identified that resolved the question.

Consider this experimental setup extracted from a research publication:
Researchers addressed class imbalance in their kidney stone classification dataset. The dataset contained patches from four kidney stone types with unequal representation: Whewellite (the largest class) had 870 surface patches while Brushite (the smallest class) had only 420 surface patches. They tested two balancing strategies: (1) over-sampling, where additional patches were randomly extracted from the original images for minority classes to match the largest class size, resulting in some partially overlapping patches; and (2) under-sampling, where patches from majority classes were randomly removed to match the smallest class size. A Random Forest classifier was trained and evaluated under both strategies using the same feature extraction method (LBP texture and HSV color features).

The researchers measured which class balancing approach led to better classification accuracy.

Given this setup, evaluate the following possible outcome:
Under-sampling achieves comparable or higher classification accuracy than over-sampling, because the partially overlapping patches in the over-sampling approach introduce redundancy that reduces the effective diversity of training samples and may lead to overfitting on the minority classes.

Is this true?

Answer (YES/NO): NO